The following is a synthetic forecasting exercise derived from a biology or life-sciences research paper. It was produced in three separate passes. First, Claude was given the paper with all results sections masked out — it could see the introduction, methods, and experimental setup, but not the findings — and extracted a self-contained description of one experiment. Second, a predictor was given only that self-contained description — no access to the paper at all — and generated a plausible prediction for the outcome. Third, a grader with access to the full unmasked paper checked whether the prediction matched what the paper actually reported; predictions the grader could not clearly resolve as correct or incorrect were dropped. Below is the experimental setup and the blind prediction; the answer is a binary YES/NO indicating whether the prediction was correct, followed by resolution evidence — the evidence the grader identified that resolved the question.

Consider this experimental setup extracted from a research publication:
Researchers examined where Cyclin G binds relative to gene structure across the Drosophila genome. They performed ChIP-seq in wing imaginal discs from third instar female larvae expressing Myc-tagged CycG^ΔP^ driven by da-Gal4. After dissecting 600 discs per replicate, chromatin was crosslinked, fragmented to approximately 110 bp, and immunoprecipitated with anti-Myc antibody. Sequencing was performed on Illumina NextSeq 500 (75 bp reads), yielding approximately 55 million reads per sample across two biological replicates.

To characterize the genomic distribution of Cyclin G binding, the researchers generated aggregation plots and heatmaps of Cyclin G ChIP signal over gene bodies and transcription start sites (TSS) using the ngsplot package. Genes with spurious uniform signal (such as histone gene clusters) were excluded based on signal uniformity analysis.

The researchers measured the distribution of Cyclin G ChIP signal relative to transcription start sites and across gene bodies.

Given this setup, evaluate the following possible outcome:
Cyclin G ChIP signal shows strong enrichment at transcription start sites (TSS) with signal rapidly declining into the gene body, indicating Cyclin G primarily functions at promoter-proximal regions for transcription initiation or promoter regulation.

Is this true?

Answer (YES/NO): YES